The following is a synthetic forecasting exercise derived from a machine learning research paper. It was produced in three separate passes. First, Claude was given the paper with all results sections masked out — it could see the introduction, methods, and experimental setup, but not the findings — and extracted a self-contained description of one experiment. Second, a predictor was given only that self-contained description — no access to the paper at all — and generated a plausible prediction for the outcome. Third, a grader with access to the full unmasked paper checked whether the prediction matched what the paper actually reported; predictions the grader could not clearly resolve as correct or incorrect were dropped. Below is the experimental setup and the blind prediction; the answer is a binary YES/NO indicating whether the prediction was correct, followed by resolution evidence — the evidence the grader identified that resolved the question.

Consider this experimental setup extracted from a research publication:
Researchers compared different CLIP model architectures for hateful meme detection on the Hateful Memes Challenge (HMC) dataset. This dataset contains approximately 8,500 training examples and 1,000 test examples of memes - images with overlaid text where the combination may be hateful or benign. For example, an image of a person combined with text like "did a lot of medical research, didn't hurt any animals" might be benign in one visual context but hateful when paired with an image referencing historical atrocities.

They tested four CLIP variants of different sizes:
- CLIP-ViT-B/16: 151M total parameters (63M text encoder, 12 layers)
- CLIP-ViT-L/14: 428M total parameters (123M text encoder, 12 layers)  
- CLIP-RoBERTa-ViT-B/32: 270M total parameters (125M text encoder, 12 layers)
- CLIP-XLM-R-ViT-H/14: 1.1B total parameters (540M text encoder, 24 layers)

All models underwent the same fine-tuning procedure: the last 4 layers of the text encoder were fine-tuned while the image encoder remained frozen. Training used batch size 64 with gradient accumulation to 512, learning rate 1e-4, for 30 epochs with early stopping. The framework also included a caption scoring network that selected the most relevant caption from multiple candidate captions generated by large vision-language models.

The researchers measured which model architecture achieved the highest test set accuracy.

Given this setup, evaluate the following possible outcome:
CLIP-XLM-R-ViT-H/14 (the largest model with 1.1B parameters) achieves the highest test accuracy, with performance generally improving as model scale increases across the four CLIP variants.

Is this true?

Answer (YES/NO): YES